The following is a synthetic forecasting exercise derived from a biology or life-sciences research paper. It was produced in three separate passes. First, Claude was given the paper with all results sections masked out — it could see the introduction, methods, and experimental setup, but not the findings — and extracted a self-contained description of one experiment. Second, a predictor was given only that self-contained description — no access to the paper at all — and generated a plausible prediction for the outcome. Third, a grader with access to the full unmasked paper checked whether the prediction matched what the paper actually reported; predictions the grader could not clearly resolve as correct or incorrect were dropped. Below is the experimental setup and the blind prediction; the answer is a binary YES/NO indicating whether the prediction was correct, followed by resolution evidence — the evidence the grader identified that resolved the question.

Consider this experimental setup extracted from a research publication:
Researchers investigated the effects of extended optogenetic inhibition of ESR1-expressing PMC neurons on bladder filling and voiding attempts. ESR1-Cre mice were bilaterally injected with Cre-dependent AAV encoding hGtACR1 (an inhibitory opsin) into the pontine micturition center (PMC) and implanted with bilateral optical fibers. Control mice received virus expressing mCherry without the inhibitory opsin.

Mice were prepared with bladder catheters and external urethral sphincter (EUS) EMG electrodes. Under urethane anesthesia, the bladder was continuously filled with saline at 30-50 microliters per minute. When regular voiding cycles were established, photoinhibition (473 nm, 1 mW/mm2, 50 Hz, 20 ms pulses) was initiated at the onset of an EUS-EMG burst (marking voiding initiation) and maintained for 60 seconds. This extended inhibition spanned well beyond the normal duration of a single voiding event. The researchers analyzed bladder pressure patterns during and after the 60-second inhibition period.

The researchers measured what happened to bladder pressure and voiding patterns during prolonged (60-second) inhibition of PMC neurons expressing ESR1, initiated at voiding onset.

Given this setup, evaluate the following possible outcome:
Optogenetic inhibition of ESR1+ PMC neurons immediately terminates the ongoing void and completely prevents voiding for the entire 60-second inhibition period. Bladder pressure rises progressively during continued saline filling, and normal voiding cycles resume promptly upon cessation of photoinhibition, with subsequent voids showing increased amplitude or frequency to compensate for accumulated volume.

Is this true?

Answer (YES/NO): NO